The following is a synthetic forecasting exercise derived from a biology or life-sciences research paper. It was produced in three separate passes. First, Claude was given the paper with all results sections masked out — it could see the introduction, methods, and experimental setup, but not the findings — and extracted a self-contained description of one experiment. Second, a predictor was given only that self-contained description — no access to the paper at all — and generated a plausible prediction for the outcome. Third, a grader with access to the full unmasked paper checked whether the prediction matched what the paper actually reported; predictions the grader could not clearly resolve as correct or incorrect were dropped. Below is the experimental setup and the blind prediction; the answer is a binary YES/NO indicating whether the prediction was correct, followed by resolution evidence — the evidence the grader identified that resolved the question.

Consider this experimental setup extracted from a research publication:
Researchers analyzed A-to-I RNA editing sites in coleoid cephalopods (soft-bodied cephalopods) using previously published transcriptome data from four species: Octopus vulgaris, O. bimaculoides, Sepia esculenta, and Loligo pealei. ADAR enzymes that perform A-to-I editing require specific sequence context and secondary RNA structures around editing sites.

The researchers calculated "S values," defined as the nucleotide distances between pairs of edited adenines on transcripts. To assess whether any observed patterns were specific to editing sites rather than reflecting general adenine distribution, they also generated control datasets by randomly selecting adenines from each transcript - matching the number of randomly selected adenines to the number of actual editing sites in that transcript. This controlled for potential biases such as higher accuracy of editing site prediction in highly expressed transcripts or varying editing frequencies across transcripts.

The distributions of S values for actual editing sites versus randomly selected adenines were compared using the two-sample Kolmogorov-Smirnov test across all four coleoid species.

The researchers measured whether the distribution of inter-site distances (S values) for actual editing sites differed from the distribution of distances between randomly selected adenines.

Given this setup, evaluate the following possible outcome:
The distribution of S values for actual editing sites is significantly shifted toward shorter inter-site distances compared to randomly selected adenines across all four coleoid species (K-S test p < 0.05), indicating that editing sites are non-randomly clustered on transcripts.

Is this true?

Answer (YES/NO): YES